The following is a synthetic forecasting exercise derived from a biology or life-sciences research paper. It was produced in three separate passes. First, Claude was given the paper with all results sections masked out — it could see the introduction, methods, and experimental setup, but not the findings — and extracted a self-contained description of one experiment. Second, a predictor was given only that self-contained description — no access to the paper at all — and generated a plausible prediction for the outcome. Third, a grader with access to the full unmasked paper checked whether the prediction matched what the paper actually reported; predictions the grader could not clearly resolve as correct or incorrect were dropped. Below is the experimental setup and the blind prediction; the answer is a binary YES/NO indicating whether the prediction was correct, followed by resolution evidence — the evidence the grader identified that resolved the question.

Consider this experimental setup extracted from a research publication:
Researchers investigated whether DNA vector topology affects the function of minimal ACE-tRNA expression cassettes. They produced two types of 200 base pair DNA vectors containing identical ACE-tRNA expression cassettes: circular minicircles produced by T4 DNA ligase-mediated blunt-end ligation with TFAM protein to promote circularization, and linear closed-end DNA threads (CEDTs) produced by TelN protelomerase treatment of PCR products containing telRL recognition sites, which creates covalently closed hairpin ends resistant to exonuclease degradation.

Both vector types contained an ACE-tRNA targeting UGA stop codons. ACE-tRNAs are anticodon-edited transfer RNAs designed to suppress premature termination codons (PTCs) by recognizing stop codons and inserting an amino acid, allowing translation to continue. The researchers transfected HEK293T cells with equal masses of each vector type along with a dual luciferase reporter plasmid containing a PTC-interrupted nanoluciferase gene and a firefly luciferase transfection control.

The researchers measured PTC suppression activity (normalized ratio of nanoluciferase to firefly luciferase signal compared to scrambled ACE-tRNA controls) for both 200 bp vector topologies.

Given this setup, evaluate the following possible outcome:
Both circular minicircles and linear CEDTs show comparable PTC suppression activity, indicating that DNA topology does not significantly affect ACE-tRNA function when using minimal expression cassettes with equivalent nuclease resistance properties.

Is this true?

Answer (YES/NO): NO